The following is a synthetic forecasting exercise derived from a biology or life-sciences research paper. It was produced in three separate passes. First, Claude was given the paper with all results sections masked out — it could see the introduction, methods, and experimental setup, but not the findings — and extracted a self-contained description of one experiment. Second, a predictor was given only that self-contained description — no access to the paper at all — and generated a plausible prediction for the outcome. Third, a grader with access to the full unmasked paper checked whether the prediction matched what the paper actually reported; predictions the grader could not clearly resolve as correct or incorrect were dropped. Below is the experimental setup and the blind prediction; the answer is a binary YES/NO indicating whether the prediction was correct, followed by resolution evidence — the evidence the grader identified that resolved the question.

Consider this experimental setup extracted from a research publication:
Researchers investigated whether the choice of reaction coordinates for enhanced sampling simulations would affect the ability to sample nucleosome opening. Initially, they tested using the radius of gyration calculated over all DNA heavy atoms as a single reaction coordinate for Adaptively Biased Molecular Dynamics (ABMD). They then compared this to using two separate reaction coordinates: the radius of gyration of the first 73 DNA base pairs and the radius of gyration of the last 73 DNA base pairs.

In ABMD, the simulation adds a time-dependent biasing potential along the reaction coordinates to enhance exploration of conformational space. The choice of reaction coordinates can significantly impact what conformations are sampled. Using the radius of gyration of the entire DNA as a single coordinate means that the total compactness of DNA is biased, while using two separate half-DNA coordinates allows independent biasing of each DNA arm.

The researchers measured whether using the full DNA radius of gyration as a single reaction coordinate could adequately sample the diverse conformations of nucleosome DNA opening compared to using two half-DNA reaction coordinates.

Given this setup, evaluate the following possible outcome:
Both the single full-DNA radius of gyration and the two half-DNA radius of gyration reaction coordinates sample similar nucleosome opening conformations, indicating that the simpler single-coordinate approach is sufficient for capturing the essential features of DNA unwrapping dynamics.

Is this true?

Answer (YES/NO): NO